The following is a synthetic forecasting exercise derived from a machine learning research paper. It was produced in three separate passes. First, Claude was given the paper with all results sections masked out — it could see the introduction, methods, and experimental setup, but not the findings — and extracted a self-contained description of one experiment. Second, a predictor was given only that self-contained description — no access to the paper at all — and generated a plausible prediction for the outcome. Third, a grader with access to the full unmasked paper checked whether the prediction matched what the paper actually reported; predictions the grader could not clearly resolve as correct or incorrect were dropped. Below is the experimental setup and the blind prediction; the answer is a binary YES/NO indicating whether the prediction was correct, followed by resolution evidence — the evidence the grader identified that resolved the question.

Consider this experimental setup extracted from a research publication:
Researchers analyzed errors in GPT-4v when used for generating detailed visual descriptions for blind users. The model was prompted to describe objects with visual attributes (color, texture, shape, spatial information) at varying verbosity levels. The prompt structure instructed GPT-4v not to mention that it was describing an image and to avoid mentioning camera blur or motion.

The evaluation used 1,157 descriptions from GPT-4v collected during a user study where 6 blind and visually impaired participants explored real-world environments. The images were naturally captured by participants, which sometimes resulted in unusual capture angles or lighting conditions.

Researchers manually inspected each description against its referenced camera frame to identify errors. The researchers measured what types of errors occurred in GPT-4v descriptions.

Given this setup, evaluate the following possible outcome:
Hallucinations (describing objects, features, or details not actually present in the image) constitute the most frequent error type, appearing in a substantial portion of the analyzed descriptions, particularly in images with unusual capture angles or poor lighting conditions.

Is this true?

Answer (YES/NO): NO